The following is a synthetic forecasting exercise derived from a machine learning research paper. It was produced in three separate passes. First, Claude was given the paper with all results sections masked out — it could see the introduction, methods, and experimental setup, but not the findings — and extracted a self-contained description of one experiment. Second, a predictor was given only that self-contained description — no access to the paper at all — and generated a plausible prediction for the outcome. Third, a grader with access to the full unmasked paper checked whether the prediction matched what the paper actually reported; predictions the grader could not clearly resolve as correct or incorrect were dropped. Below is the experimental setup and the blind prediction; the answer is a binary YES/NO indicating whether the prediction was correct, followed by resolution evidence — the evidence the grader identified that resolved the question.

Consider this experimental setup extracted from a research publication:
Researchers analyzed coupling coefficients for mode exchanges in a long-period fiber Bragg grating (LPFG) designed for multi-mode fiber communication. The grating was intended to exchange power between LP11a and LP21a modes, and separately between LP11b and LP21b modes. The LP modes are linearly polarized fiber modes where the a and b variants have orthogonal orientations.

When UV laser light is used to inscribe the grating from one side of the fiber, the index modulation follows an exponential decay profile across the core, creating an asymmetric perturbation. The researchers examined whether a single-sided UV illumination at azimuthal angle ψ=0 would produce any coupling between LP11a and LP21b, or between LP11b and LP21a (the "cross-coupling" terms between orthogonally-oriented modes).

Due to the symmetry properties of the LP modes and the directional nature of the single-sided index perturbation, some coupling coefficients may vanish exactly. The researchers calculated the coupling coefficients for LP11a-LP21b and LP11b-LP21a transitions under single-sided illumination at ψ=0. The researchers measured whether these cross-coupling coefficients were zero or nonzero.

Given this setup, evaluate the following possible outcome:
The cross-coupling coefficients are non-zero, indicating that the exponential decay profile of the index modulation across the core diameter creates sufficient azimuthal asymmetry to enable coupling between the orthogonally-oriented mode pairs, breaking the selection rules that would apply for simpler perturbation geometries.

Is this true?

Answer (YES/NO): NO